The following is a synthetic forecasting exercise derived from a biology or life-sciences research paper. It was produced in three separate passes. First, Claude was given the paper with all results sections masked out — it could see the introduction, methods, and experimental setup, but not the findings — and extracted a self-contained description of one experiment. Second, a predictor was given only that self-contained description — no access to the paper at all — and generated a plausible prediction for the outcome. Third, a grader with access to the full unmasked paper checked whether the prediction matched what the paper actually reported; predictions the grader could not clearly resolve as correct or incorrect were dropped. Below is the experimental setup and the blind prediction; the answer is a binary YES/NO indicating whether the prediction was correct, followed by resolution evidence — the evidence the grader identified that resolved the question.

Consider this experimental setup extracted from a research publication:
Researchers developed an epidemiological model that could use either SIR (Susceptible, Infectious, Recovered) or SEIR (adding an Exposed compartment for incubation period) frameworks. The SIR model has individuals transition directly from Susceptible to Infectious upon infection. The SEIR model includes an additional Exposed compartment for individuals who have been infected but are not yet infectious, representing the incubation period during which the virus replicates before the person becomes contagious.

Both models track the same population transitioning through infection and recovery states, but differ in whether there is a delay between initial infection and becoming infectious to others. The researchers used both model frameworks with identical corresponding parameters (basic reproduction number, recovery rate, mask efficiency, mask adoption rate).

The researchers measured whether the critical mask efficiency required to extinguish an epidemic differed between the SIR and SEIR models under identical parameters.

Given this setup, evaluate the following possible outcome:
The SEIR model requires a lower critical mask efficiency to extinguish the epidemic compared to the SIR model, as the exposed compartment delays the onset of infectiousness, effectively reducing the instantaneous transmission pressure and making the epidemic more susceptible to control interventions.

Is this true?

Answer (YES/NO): NO